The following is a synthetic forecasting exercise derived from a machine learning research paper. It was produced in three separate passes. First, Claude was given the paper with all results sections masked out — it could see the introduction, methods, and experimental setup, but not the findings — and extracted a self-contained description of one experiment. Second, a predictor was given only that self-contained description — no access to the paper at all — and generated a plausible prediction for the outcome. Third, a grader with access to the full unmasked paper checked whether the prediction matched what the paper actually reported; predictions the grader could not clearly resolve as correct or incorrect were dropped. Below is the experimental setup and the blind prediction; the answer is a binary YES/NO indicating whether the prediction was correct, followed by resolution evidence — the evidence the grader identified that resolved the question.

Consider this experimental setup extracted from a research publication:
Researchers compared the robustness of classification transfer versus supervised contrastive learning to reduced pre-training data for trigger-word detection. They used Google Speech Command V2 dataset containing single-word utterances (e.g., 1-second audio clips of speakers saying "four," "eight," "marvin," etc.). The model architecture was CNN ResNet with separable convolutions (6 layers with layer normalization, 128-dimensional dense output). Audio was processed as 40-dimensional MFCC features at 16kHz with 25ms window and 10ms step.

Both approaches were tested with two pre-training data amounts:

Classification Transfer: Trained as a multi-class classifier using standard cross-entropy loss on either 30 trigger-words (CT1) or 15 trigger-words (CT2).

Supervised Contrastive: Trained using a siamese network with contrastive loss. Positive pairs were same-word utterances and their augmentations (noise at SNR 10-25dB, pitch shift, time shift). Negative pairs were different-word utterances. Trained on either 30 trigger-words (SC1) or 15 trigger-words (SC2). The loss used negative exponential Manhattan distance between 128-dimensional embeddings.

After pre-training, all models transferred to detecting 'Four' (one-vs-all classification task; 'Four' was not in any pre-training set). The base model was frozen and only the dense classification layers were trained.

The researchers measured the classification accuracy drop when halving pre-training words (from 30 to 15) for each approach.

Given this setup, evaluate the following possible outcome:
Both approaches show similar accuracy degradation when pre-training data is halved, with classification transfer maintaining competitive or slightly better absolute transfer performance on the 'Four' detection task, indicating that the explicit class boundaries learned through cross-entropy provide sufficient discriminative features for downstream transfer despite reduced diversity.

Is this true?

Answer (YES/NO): NO